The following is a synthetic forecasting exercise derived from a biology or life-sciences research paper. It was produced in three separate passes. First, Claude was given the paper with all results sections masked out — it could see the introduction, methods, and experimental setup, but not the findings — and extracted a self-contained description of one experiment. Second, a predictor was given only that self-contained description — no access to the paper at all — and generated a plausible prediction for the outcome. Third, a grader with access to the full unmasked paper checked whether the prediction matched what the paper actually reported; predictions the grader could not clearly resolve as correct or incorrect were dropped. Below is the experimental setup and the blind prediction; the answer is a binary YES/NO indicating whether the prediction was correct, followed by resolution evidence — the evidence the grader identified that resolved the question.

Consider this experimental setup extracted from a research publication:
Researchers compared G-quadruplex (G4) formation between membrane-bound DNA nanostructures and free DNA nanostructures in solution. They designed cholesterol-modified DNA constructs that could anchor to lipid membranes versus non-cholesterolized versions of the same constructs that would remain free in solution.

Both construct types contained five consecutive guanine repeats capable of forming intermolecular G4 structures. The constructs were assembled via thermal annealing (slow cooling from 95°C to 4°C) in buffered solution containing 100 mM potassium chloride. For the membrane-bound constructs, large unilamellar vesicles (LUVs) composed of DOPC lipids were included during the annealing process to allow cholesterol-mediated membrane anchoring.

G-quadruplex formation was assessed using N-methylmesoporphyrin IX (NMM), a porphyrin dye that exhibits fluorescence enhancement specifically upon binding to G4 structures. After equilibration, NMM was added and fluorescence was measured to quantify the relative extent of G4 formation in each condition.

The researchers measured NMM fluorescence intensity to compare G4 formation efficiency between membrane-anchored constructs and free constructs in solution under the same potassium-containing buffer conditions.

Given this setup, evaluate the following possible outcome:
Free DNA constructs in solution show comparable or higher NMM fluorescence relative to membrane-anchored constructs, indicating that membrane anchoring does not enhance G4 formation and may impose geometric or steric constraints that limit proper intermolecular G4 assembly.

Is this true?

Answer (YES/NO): NO